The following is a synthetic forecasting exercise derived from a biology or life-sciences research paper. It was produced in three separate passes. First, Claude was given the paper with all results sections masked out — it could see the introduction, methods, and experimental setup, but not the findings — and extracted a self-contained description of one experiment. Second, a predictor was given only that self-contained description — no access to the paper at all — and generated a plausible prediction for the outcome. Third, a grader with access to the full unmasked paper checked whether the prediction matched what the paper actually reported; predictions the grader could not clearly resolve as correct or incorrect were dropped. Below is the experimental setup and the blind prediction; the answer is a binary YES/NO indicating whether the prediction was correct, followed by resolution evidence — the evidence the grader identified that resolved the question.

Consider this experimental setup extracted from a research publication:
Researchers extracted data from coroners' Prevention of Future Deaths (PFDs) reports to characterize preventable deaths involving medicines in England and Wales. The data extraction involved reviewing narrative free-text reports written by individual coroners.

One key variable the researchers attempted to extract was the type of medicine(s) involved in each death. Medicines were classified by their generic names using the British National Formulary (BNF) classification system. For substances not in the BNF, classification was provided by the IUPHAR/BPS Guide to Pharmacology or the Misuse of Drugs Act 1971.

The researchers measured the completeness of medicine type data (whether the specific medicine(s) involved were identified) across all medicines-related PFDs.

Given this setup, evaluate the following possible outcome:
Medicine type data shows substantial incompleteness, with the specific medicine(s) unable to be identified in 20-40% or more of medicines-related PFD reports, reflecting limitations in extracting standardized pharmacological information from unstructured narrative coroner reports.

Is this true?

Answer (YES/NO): NO